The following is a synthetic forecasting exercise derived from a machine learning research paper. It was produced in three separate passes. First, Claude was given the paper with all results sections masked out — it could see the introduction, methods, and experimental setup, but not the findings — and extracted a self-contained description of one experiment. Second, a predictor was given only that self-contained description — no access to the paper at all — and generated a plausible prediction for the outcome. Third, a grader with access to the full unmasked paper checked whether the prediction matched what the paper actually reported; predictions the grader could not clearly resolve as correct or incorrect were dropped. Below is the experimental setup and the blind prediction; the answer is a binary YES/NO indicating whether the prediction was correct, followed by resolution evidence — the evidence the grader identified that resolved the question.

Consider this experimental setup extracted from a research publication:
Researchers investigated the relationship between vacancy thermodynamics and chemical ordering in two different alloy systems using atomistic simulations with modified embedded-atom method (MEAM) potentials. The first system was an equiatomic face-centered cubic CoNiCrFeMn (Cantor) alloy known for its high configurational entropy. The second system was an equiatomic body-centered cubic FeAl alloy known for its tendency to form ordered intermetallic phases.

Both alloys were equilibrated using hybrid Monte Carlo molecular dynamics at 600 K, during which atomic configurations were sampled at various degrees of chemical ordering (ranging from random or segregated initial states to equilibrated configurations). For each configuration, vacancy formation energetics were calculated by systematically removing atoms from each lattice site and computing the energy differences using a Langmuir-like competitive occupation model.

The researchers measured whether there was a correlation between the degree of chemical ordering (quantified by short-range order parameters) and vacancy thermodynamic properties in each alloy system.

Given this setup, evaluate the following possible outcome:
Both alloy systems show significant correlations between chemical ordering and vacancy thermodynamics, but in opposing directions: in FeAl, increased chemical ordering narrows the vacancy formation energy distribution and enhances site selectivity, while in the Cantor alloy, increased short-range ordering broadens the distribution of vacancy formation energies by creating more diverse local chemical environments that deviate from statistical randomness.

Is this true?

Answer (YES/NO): NO